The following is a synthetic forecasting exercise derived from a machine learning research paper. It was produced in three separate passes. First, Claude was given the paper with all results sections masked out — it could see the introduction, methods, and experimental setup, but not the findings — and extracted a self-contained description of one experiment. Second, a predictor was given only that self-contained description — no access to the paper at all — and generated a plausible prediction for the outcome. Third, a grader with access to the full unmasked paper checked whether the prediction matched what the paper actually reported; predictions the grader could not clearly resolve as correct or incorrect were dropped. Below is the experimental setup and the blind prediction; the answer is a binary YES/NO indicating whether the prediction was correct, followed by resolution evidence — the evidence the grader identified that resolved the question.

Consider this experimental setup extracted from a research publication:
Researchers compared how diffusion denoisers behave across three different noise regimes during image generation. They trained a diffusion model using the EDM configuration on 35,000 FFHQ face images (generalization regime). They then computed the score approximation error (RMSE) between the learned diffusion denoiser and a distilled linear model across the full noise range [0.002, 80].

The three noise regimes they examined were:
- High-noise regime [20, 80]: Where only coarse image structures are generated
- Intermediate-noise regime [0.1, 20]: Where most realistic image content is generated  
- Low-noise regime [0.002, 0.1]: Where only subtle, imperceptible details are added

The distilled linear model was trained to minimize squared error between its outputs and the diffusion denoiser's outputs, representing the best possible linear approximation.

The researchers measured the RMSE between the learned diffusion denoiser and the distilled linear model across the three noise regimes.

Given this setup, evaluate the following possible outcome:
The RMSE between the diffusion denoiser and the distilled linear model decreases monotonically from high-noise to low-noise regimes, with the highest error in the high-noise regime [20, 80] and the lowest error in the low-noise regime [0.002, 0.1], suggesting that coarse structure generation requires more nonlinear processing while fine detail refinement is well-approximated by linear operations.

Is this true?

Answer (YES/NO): NO